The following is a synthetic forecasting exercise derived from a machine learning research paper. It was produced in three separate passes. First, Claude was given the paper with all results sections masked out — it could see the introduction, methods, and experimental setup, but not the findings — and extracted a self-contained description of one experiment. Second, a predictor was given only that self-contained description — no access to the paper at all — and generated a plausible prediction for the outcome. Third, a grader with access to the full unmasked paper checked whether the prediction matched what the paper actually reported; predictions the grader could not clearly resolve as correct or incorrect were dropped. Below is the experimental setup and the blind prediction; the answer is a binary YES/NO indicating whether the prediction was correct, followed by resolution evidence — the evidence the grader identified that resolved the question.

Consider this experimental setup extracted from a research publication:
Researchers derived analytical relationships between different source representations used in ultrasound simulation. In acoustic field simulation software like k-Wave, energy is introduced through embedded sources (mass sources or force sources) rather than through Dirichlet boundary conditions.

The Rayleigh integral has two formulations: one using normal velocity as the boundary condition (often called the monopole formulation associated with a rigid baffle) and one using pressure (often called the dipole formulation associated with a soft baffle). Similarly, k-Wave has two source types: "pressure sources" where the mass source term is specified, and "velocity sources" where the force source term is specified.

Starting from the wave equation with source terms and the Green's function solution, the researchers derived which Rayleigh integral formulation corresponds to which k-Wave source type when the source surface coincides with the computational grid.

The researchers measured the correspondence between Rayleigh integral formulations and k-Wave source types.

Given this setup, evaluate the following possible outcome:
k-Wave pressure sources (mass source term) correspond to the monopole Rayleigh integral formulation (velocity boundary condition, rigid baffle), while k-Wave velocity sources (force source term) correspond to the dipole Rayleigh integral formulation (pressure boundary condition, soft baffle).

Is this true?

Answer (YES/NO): YES